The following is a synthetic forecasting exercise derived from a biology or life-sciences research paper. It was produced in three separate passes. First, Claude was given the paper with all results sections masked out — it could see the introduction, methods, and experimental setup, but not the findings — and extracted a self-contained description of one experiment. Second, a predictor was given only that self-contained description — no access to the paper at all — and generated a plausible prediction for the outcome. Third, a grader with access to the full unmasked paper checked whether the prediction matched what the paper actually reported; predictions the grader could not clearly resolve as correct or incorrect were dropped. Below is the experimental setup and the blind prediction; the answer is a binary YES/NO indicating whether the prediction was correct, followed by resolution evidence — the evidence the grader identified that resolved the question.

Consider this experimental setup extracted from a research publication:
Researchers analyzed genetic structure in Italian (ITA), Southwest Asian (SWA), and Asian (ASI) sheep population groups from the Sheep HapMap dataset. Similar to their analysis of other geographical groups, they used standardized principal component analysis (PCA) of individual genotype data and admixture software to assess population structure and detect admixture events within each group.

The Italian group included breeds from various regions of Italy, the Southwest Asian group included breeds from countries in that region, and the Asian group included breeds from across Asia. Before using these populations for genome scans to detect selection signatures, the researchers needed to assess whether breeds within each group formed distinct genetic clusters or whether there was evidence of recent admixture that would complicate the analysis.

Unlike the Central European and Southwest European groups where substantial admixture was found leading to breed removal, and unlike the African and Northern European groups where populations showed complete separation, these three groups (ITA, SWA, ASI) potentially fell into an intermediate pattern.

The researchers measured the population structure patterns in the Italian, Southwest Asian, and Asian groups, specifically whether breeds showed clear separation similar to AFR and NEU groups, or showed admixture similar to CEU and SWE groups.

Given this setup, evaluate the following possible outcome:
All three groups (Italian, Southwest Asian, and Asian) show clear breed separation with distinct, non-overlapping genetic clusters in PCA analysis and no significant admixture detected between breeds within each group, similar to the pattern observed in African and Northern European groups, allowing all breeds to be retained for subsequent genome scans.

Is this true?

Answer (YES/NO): NO